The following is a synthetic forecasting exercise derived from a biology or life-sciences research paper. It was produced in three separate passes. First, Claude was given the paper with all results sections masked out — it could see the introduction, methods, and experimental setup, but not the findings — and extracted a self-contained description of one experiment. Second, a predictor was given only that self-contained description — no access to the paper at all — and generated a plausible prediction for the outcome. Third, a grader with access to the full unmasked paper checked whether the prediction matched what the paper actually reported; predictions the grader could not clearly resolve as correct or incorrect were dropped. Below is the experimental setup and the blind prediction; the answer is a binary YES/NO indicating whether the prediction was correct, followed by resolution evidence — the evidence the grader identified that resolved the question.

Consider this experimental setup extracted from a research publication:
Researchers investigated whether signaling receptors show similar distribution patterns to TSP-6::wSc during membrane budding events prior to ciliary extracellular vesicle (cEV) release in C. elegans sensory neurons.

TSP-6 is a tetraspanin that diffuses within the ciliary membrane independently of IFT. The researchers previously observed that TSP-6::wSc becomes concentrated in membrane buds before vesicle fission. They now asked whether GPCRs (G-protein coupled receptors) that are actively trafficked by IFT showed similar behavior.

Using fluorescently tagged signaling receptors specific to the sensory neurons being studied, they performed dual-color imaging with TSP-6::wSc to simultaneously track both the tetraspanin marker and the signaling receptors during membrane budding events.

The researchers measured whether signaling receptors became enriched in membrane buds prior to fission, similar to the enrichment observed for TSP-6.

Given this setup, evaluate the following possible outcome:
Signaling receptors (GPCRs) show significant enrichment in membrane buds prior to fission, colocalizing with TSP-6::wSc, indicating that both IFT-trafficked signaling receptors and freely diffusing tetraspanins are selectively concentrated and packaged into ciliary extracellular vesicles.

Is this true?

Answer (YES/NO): YES